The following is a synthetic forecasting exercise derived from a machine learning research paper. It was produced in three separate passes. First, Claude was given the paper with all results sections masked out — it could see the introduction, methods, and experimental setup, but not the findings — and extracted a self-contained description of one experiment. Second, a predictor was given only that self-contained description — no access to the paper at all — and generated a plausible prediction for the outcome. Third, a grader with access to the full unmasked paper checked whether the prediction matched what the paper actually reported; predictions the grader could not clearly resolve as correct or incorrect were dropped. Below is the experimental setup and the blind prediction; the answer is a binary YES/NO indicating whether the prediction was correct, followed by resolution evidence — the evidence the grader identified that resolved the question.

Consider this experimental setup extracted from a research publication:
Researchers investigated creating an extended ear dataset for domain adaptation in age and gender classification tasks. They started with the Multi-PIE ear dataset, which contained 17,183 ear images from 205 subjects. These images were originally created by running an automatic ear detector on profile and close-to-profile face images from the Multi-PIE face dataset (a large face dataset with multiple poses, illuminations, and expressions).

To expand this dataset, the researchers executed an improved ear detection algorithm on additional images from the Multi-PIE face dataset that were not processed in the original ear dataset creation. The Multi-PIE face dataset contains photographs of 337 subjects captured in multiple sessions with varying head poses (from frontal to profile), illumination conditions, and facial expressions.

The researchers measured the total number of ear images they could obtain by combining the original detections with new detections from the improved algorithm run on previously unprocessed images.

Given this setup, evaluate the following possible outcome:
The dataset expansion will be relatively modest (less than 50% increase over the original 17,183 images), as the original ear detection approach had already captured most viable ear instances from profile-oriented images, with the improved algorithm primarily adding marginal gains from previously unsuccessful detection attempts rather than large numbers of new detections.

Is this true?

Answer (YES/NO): NO